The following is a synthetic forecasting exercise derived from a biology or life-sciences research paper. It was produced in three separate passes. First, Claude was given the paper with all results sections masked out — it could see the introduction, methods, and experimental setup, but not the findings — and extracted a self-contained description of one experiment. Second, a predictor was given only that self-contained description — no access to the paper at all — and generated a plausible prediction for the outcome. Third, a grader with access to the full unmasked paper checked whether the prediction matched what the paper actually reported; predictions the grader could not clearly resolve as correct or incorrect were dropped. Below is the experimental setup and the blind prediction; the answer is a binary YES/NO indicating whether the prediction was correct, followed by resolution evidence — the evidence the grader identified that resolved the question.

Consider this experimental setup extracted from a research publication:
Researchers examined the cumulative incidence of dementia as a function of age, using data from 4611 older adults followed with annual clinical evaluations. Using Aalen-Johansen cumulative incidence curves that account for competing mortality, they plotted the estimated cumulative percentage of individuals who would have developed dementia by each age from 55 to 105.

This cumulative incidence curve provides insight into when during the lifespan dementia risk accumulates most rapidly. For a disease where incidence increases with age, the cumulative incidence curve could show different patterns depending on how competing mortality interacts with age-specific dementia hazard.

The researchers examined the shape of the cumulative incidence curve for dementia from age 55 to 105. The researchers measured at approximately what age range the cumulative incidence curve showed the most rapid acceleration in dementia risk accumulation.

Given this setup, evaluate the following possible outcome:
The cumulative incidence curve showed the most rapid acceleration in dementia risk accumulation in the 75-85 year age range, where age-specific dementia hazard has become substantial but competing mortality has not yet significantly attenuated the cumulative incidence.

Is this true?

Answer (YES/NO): NO